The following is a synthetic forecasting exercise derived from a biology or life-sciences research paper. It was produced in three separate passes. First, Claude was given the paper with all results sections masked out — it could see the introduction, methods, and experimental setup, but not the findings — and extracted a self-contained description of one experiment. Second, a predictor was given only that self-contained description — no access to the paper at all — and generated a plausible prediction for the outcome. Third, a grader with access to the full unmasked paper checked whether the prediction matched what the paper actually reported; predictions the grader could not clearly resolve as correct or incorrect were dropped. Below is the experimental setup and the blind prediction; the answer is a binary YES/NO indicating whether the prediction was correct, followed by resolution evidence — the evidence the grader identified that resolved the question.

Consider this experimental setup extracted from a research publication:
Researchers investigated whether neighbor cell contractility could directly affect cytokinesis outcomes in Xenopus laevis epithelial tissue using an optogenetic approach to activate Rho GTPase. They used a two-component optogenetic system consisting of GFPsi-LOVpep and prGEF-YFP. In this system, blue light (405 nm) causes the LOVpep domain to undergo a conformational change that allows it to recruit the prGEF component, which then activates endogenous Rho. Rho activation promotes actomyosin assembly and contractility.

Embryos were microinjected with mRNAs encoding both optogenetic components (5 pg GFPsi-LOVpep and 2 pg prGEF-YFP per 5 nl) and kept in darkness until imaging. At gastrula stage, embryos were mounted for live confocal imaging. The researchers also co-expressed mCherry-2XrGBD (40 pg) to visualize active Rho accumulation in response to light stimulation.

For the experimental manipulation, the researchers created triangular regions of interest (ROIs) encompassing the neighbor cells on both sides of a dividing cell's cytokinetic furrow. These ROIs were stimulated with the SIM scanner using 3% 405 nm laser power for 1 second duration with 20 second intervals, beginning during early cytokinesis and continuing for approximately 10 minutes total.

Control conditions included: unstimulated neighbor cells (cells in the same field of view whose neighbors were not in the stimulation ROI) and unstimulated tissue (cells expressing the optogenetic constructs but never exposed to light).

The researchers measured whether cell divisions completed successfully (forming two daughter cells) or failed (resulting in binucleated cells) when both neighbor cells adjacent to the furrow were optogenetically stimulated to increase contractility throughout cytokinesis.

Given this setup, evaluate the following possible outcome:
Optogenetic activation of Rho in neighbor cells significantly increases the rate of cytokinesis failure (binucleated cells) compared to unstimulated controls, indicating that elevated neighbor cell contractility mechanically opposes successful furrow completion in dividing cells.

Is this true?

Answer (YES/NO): YES